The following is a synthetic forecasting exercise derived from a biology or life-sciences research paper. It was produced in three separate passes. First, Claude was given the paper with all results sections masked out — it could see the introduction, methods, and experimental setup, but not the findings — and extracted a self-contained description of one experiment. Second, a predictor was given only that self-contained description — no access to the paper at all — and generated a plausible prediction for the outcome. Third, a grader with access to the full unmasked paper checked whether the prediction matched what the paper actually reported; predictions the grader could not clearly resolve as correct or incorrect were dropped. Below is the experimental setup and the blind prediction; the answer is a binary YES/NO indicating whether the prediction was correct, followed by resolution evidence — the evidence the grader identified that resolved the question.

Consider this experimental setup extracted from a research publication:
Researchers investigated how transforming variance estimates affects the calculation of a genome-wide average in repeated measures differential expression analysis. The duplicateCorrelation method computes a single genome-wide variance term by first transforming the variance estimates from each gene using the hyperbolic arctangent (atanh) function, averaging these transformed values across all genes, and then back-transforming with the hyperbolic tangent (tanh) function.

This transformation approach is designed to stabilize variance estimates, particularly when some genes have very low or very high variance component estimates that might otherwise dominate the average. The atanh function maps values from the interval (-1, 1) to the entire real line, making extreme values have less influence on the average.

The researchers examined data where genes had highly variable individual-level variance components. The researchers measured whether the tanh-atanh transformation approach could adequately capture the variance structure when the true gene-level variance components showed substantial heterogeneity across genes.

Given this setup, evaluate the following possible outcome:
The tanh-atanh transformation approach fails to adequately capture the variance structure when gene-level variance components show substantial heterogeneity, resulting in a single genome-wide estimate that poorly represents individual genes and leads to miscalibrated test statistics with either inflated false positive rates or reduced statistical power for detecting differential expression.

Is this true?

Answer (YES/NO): YES